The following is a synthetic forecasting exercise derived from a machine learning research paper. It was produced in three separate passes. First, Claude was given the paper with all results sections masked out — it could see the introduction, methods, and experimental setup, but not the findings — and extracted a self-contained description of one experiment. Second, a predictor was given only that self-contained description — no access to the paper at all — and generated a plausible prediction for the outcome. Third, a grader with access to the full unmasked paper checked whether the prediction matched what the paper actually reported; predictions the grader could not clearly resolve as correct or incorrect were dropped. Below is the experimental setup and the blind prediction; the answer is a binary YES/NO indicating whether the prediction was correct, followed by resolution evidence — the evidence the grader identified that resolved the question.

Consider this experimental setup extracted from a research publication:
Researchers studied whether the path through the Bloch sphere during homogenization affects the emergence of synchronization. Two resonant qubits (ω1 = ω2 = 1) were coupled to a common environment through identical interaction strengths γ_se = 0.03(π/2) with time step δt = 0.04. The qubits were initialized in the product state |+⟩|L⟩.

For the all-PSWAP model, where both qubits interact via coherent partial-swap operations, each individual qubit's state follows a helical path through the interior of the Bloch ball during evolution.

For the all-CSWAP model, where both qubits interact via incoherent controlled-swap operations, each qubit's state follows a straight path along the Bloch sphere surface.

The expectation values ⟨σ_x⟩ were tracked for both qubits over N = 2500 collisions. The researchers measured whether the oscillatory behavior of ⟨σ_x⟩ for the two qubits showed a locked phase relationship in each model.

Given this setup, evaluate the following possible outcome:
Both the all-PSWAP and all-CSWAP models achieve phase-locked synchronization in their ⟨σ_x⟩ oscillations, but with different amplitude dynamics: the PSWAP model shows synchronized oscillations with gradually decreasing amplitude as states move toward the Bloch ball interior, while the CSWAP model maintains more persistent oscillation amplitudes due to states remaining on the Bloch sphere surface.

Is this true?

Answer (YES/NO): NO